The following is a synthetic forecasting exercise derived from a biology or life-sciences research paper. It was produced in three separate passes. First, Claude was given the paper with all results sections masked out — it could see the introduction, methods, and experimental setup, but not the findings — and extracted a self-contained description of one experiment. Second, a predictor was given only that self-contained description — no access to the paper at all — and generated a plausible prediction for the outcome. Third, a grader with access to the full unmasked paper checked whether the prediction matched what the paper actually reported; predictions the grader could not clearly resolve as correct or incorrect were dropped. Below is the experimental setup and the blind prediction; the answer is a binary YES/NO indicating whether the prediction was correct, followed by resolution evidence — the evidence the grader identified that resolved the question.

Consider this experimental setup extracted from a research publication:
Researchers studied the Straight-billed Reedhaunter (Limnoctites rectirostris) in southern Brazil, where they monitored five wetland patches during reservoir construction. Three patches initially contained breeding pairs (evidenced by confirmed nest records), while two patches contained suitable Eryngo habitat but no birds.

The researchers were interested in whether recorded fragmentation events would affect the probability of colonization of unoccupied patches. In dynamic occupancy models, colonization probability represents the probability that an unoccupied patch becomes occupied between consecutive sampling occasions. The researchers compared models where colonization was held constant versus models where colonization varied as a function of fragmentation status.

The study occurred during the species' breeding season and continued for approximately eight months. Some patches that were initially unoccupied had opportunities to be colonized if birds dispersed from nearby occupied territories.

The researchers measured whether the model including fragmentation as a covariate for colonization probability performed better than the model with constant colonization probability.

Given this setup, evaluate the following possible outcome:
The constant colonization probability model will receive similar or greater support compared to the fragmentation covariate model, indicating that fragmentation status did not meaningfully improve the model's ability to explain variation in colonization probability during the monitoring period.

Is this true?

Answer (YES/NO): YES